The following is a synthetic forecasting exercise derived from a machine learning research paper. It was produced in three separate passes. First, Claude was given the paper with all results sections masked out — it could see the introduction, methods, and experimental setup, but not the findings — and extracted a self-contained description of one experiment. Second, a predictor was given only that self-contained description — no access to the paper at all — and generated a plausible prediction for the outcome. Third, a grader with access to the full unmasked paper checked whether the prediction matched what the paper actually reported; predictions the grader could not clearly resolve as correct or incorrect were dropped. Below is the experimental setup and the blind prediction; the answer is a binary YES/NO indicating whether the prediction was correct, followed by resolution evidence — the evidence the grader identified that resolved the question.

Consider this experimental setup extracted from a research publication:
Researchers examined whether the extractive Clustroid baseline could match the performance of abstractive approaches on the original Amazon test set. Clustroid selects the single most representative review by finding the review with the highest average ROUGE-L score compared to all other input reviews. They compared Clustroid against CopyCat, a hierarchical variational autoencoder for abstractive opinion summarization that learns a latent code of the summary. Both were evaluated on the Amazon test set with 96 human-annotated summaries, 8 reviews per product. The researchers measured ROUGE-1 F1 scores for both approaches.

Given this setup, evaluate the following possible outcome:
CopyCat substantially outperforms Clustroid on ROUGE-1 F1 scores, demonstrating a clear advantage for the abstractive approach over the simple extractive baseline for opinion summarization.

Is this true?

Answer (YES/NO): NO